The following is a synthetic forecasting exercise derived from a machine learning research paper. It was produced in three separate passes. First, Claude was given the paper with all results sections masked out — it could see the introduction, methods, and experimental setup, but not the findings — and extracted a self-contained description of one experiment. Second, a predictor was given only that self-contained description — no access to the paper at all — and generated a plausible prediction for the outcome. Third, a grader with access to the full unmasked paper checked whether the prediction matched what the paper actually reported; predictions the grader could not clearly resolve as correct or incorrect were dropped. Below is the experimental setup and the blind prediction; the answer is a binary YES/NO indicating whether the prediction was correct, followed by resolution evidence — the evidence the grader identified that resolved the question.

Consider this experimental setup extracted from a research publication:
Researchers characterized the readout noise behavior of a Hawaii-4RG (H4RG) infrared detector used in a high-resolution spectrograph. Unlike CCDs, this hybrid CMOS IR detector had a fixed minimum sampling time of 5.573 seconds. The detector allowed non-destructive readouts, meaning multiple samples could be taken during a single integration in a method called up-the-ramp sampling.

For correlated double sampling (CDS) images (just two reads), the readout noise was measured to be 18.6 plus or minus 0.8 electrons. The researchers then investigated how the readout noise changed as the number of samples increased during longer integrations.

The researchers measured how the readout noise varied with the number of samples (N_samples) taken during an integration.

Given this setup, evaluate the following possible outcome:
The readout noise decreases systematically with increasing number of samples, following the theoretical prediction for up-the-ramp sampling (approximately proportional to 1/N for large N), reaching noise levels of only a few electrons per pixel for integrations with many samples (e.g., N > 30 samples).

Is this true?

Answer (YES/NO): NO